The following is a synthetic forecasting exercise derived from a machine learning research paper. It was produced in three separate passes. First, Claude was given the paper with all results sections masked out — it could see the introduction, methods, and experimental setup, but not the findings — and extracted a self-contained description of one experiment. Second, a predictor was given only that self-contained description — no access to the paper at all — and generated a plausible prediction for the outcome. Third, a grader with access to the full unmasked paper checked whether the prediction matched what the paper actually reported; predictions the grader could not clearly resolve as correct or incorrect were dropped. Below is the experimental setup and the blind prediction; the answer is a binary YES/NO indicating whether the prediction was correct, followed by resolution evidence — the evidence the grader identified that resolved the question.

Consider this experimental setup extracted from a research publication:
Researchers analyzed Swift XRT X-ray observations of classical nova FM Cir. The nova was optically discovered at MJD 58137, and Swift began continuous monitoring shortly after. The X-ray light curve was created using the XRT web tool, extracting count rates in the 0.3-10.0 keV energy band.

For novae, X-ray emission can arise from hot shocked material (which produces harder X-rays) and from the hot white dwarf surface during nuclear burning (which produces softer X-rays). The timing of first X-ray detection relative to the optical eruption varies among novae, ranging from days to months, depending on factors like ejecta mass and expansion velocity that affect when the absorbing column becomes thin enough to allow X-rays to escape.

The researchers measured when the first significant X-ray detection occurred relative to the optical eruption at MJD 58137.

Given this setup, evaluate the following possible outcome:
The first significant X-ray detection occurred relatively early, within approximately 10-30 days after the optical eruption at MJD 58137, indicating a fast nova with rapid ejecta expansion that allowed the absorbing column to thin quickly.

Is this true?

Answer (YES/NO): NO